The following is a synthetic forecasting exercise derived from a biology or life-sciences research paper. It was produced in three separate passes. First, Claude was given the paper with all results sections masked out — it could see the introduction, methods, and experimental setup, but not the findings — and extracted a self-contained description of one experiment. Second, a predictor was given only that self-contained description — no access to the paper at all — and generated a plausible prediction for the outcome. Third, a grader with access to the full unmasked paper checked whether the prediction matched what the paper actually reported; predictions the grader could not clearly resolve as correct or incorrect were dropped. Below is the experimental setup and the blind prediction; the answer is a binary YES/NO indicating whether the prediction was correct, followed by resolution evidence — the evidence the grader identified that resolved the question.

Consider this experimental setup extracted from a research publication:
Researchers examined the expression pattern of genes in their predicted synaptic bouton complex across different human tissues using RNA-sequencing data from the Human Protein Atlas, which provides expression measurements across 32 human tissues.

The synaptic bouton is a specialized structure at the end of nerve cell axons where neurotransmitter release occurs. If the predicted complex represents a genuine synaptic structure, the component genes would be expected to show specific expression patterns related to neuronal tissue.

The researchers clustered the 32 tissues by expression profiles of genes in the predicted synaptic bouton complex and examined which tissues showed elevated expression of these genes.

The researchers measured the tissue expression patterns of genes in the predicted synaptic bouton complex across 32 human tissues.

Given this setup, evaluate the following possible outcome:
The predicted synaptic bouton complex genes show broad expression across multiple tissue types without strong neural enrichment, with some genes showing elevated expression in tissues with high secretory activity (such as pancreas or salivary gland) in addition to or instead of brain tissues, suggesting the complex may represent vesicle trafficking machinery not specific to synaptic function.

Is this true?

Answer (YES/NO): NO